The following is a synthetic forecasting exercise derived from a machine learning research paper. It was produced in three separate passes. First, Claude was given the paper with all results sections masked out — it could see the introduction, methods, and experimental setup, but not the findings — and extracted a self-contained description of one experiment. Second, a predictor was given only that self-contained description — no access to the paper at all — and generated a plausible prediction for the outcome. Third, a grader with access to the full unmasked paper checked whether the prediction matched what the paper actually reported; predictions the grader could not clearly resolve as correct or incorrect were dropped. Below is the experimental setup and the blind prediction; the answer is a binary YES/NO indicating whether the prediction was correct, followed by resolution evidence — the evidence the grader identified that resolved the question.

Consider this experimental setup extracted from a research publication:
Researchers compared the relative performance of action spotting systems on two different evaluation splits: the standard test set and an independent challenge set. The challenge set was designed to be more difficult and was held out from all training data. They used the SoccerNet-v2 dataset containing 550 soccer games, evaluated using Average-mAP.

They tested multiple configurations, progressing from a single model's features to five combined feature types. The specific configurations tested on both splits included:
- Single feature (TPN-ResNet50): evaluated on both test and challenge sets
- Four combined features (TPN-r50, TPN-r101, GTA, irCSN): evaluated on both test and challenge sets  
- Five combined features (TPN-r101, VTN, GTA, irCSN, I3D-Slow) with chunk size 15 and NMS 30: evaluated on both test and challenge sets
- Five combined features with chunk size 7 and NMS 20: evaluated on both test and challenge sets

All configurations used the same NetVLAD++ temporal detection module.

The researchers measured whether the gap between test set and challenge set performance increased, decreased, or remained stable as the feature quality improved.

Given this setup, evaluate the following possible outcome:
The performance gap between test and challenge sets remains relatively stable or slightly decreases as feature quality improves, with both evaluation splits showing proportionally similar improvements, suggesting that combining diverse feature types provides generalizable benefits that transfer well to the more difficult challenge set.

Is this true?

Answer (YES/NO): NO